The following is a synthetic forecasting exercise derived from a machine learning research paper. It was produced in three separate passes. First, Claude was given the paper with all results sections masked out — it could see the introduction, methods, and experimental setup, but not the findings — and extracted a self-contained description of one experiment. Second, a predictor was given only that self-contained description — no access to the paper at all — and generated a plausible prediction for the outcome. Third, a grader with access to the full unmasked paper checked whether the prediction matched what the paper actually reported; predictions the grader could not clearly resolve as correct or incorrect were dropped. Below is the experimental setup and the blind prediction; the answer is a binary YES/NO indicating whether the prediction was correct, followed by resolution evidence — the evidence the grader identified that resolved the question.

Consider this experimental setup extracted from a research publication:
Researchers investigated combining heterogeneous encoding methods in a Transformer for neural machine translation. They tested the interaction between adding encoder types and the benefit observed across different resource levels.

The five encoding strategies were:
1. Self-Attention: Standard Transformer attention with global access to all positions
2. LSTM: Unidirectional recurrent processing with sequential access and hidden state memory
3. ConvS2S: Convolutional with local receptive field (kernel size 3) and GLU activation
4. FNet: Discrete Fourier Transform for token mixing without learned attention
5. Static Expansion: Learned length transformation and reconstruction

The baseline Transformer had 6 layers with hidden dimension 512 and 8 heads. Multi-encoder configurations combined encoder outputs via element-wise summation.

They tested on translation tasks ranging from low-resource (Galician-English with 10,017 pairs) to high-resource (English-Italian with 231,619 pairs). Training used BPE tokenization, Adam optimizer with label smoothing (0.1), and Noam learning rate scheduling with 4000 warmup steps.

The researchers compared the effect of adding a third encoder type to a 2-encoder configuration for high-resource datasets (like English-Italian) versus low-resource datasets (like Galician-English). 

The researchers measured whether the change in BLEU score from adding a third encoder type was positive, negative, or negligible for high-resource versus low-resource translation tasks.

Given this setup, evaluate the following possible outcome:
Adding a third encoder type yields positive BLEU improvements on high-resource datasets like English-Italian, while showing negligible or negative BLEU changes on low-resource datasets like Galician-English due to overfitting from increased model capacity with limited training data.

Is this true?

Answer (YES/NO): NO